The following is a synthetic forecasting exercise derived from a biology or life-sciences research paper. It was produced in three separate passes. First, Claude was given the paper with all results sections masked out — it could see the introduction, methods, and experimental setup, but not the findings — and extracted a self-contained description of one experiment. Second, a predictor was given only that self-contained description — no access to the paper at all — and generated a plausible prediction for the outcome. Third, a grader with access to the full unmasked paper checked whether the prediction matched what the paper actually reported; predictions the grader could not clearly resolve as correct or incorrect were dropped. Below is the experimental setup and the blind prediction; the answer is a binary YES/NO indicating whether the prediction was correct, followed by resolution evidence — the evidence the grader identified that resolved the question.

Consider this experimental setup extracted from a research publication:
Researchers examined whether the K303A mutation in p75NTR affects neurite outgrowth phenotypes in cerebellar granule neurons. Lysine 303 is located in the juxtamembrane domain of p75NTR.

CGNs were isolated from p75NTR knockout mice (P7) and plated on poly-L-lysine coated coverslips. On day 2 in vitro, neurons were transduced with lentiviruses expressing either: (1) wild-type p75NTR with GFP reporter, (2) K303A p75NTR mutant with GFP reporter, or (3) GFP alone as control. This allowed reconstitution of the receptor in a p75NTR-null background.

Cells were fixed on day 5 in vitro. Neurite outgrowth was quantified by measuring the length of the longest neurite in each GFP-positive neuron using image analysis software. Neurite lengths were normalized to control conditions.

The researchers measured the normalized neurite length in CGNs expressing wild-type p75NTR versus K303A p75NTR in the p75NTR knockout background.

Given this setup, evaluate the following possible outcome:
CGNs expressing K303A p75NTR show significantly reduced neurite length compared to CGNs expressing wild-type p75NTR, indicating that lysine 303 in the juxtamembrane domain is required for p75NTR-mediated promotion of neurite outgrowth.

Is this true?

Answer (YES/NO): NO